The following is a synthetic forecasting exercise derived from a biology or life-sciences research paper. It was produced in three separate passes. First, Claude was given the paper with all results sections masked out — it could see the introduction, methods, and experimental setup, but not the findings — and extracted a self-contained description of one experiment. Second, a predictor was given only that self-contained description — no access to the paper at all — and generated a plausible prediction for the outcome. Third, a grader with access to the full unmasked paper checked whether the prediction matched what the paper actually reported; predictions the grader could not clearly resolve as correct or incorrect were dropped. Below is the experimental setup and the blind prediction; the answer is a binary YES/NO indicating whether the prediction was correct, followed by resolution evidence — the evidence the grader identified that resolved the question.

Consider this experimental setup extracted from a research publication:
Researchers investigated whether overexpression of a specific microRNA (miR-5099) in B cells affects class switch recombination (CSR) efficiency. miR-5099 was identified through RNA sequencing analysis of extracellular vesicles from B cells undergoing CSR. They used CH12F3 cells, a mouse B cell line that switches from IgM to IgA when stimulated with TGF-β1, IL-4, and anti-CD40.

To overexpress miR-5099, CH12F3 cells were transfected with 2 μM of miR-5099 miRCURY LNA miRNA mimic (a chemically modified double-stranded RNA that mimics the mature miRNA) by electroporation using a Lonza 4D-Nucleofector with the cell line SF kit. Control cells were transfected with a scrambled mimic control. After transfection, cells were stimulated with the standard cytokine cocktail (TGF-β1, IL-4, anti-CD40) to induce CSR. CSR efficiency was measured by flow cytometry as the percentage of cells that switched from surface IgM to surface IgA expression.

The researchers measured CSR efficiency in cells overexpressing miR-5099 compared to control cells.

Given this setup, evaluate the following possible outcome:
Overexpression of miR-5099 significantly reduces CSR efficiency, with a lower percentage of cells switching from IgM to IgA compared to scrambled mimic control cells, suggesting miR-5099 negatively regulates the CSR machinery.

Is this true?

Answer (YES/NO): YES